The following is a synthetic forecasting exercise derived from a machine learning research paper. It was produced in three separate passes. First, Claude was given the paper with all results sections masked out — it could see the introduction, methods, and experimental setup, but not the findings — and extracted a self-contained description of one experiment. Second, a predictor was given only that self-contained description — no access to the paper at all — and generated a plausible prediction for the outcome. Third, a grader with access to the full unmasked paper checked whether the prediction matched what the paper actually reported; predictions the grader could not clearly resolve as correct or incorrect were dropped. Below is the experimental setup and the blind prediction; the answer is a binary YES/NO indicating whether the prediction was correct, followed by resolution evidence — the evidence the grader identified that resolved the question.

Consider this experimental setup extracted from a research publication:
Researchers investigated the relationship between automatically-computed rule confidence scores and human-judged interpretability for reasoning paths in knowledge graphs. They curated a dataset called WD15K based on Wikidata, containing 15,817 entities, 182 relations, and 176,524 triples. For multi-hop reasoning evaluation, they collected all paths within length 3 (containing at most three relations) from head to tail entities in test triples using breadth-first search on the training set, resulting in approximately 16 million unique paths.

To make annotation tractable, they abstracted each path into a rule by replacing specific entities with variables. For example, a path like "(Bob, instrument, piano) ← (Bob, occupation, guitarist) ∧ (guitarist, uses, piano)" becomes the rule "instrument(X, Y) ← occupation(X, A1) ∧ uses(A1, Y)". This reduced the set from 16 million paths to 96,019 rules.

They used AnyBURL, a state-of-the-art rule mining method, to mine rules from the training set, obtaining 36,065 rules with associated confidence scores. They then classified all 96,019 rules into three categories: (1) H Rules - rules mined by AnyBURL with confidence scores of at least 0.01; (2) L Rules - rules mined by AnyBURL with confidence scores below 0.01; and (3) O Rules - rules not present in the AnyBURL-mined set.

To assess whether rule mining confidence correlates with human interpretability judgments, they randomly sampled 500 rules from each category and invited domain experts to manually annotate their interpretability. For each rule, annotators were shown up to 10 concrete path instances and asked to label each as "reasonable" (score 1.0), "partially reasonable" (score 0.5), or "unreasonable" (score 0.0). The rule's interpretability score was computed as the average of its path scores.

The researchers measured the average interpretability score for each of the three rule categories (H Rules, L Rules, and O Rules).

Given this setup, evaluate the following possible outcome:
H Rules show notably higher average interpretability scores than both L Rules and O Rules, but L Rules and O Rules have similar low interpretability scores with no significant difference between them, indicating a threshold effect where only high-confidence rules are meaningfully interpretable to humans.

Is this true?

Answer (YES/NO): NO